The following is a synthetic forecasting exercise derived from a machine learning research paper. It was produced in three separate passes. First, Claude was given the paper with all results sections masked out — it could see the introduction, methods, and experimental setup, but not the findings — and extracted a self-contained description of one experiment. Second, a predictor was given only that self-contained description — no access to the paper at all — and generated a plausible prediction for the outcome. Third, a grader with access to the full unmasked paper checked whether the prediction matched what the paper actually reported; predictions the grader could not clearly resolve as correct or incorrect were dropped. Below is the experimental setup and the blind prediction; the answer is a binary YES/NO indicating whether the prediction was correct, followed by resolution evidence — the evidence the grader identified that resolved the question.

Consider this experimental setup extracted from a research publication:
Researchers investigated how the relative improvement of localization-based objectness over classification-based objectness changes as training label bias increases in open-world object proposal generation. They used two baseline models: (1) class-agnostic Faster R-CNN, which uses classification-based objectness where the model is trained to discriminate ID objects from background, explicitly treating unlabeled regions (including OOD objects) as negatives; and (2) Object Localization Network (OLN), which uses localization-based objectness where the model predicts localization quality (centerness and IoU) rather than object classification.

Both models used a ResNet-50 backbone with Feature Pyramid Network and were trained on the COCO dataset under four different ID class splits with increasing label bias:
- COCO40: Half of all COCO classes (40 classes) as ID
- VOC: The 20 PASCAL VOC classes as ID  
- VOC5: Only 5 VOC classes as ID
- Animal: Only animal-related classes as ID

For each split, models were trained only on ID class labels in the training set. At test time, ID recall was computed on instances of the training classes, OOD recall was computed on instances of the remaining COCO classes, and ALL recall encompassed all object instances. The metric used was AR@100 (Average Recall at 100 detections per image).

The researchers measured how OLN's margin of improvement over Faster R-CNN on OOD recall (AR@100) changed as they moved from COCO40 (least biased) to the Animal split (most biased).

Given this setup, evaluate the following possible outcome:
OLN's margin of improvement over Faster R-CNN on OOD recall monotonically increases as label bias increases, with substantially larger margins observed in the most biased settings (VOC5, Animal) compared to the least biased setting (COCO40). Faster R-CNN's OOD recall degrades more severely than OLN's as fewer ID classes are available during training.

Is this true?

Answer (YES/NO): NO